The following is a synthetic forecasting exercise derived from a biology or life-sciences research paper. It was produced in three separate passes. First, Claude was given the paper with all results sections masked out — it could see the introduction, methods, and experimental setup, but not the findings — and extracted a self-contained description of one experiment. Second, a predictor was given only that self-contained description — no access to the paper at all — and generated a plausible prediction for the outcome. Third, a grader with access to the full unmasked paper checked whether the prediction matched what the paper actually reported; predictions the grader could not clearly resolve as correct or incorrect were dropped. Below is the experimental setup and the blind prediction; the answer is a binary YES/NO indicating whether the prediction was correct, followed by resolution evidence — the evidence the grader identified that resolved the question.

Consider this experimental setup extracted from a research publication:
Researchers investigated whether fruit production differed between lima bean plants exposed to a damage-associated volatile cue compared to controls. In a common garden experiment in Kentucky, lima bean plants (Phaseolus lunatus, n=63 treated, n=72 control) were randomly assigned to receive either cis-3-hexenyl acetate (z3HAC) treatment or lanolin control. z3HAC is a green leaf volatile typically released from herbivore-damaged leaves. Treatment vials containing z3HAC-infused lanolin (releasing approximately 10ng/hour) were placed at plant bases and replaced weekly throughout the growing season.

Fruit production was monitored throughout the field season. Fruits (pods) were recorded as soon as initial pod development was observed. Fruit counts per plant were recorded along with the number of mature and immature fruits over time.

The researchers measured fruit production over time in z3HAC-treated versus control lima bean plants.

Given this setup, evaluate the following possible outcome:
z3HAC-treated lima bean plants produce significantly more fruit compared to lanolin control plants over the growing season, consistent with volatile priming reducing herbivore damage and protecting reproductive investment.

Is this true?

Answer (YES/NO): NO